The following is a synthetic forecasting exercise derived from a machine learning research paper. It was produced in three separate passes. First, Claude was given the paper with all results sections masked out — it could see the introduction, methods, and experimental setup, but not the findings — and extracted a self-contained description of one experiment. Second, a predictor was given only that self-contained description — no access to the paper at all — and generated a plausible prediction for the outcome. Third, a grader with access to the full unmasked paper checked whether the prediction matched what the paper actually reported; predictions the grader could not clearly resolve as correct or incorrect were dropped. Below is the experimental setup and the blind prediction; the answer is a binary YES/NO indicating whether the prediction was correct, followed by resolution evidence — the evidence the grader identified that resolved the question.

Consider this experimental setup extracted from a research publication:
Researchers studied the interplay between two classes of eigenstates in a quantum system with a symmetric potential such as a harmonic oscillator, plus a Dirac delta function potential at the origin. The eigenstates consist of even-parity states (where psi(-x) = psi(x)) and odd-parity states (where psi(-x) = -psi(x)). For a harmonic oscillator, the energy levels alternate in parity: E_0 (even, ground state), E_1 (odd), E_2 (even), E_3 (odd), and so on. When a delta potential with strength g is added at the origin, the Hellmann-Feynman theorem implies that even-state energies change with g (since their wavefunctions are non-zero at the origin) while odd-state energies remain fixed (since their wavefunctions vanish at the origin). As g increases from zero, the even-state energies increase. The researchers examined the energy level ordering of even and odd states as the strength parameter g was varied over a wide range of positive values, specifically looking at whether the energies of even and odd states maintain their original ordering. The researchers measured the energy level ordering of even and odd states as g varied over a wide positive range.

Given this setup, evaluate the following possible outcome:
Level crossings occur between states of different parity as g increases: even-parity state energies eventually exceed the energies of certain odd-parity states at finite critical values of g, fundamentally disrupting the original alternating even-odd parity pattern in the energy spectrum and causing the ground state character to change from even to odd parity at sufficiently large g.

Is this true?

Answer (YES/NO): NO